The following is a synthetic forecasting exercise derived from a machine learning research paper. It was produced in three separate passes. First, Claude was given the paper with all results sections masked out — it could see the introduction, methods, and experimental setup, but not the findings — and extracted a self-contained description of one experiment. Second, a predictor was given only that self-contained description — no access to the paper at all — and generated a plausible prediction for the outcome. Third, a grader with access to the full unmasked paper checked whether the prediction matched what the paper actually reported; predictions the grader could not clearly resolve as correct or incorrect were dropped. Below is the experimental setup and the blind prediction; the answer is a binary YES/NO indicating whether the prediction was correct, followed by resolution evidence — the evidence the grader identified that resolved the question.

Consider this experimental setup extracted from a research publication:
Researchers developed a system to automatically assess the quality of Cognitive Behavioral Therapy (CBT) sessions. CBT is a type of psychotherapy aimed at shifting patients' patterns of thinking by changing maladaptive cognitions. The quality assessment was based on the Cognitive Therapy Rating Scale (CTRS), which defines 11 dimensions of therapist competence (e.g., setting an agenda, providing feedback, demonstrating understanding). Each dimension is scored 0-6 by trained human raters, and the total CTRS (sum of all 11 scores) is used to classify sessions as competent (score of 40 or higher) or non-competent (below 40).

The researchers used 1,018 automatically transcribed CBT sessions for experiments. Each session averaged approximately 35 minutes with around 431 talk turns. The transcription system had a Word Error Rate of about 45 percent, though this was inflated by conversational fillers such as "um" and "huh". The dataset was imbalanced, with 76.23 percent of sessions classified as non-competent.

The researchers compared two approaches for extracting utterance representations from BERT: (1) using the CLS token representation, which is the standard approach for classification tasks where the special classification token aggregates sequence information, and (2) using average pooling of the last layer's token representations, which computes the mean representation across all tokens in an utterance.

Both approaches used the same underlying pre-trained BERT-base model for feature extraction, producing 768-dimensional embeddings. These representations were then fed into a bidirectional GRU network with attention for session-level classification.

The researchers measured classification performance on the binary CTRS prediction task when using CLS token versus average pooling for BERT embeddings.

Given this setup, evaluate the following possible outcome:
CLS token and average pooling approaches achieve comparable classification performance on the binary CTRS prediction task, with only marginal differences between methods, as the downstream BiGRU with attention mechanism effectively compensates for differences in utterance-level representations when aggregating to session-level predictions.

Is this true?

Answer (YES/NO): NO